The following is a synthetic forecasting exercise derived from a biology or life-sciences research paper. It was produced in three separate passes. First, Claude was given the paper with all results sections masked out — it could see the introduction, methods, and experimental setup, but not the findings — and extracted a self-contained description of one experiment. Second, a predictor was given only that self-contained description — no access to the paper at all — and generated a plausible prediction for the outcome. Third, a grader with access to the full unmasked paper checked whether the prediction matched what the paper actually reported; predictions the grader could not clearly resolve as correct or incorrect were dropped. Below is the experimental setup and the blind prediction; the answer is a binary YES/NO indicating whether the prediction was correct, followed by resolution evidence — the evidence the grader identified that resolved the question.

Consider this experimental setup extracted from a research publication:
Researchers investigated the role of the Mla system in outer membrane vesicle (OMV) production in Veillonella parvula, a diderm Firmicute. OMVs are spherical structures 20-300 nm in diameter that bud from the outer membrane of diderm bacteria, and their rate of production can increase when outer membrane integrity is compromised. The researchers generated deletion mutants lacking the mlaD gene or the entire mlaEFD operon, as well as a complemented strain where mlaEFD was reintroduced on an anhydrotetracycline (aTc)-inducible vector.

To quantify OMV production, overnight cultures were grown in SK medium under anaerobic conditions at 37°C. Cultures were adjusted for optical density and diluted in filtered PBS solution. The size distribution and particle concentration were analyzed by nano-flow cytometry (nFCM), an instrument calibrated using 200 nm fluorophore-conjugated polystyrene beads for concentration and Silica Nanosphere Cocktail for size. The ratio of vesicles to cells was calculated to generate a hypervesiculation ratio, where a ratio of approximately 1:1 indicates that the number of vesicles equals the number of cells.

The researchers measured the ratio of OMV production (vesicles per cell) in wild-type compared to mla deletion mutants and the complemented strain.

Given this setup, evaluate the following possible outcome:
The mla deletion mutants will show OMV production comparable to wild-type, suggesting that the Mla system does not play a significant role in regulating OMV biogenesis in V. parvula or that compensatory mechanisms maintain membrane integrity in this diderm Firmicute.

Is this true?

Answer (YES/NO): NO